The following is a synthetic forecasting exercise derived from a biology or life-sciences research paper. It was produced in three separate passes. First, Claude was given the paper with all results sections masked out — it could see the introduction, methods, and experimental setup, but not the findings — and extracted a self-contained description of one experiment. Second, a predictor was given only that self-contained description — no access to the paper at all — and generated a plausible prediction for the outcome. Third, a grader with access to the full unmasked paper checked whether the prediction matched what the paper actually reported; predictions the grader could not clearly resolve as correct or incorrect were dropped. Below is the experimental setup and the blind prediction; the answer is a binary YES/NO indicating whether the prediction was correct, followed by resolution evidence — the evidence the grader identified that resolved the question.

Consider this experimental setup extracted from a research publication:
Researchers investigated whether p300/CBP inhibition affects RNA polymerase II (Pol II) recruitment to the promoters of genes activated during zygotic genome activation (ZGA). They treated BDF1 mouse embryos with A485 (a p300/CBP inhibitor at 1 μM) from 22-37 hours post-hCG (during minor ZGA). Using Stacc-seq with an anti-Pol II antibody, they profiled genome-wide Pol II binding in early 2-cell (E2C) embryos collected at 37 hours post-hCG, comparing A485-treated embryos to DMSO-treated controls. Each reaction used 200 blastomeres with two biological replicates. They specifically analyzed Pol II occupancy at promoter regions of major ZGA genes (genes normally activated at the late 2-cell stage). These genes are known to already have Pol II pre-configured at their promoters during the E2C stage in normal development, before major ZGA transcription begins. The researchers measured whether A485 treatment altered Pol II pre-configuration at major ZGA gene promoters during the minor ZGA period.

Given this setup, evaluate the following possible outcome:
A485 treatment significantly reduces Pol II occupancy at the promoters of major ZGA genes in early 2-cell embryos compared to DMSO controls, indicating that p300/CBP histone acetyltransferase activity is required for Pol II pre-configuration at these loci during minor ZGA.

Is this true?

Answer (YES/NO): YES